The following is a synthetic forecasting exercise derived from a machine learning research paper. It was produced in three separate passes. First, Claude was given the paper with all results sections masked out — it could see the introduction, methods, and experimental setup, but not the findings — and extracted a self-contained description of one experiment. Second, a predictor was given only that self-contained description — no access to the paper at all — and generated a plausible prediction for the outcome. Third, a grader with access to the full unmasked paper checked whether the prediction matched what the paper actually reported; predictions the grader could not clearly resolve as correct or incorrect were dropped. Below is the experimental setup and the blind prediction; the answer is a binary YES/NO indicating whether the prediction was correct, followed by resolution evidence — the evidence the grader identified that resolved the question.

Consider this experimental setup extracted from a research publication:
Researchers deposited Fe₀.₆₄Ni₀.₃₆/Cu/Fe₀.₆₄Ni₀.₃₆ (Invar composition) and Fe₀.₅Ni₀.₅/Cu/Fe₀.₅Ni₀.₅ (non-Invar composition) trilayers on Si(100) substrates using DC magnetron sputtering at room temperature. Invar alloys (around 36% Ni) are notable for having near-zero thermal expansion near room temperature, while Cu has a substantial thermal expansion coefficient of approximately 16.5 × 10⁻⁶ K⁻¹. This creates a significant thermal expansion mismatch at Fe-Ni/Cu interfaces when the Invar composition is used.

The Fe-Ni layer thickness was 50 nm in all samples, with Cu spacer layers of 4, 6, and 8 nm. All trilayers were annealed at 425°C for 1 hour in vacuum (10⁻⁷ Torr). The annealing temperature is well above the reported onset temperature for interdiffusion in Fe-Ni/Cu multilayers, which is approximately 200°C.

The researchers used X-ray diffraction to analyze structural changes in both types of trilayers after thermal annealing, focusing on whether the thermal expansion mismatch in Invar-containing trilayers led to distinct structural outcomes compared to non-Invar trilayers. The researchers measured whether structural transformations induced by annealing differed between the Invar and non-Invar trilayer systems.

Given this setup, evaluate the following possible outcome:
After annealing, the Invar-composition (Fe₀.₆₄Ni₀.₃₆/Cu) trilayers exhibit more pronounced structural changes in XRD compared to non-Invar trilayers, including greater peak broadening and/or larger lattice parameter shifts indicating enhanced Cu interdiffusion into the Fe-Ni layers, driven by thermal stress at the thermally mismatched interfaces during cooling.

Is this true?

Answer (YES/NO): NO